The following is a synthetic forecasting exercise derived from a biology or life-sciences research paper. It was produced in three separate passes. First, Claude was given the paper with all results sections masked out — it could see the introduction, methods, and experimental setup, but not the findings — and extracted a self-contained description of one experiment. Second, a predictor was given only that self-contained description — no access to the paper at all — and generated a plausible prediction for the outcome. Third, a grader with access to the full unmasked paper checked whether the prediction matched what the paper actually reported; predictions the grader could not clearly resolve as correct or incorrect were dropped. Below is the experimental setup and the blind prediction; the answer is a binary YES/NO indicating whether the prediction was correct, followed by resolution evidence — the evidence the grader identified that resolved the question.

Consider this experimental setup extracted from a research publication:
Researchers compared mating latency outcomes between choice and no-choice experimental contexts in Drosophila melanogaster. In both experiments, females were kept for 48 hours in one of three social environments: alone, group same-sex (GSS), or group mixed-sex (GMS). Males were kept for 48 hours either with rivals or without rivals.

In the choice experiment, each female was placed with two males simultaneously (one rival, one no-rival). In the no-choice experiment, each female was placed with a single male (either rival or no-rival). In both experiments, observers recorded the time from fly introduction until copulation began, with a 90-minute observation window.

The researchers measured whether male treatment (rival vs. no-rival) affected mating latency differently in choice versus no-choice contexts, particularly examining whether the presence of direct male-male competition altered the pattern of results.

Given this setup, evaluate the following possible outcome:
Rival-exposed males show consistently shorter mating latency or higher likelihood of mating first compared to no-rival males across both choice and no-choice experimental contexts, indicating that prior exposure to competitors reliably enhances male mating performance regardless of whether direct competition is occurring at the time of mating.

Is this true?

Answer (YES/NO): NO